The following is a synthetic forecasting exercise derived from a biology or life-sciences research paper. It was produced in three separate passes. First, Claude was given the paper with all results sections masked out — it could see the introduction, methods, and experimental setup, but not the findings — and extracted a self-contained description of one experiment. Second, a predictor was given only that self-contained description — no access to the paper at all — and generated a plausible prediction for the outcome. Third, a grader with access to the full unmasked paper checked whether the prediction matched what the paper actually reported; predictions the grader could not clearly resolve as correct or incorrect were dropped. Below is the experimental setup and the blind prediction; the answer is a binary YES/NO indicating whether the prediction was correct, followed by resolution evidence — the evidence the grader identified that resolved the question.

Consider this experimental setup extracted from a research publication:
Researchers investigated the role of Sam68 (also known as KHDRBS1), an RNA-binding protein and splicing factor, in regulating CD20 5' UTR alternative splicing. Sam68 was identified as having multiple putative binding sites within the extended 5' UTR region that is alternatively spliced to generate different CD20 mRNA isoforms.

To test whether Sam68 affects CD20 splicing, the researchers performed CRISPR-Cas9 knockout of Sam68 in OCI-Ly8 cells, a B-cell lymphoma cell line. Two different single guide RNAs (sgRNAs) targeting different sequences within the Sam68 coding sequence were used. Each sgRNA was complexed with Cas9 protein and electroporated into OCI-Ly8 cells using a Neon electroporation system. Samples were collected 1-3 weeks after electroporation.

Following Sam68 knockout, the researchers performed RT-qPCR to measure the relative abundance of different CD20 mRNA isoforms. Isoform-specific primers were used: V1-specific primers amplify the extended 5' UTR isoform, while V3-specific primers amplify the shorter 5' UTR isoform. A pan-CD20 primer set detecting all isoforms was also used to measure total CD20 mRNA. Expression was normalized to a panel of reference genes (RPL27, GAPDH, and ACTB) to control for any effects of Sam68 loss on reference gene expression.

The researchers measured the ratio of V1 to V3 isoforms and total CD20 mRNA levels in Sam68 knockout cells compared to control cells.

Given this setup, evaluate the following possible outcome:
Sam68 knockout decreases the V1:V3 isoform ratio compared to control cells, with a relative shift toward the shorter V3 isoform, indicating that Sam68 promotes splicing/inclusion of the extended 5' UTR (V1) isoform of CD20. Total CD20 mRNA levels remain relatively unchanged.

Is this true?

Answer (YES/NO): NO